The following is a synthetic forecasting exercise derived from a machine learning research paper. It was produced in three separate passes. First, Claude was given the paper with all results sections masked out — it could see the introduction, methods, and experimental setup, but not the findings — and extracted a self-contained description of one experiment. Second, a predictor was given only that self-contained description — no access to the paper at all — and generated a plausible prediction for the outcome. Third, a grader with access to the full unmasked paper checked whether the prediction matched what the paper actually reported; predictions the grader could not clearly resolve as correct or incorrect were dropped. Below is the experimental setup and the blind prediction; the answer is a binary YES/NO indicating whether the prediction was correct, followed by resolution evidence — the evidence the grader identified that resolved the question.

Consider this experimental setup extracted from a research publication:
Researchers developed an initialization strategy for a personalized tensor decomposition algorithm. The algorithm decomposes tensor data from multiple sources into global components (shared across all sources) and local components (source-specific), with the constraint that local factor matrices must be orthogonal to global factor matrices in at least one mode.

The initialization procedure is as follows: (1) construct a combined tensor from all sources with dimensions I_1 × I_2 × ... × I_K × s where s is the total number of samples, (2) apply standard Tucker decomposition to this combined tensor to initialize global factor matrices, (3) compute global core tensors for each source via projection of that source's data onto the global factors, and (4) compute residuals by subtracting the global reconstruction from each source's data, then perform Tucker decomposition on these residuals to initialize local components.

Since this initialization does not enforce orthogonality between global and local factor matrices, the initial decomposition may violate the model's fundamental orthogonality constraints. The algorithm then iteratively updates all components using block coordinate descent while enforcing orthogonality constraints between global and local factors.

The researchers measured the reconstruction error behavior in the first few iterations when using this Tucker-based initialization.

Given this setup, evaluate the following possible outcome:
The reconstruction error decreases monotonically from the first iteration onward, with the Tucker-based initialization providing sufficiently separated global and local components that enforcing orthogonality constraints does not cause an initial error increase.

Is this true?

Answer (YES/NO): NO